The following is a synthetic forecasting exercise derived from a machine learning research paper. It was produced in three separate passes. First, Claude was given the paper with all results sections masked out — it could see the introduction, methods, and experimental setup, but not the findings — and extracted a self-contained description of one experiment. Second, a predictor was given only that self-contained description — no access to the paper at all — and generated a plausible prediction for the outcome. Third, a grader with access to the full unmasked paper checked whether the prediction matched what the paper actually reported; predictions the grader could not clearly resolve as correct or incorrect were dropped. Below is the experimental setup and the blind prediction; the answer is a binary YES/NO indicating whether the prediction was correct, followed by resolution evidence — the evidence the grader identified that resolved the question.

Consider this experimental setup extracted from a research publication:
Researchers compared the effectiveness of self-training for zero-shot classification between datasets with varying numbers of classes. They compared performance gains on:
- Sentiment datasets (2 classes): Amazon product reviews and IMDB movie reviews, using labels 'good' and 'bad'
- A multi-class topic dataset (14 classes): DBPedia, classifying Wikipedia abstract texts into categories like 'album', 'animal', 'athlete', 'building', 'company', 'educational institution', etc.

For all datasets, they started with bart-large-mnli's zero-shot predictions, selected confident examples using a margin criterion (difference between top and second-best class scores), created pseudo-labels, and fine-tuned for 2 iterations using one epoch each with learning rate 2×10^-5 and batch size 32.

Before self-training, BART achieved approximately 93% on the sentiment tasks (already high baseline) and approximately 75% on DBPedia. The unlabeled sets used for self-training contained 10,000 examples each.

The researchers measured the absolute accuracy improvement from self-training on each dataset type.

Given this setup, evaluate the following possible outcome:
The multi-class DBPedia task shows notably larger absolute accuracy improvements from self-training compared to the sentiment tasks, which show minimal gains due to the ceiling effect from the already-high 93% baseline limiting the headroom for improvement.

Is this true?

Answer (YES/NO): YES